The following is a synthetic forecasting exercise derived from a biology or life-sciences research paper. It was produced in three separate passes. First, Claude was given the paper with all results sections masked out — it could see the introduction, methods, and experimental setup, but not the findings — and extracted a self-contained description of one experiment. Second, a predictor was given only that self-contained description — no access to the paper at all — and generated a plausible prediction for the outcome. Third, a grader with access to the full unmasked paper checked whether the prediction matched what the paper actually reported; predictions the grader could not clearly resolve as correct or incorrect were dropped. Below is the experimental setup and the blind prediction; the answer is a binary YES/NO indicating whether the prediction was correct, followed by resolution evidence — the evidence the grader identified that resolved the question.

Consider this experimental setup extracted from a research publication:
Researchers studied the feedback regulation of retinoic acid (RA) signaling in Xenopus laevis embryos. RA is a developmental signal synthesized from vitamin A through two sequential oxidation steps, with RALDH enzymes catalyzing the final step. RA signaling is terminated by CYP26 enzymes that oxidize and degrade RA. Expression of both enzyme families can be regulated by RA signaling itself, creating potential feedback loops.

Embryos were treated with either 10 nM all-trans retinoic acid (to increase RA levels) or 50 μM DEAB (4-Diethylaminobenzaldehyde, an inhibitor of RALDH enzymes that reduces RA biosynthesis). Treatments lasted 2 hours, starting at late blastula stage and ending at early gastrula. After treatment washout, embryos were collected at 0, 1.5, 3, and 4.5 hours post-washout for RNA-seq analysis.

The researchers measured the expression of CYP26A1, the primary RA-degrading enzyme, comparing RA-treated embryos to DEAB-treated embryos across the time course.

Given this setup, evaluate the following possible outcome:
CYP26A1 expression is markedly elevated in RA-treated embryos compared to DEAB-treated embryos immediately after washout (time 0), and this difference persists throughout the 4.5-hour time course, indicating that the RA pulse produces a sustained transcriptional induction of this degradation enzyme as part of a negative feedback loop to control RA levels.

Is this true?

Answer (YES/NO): NO